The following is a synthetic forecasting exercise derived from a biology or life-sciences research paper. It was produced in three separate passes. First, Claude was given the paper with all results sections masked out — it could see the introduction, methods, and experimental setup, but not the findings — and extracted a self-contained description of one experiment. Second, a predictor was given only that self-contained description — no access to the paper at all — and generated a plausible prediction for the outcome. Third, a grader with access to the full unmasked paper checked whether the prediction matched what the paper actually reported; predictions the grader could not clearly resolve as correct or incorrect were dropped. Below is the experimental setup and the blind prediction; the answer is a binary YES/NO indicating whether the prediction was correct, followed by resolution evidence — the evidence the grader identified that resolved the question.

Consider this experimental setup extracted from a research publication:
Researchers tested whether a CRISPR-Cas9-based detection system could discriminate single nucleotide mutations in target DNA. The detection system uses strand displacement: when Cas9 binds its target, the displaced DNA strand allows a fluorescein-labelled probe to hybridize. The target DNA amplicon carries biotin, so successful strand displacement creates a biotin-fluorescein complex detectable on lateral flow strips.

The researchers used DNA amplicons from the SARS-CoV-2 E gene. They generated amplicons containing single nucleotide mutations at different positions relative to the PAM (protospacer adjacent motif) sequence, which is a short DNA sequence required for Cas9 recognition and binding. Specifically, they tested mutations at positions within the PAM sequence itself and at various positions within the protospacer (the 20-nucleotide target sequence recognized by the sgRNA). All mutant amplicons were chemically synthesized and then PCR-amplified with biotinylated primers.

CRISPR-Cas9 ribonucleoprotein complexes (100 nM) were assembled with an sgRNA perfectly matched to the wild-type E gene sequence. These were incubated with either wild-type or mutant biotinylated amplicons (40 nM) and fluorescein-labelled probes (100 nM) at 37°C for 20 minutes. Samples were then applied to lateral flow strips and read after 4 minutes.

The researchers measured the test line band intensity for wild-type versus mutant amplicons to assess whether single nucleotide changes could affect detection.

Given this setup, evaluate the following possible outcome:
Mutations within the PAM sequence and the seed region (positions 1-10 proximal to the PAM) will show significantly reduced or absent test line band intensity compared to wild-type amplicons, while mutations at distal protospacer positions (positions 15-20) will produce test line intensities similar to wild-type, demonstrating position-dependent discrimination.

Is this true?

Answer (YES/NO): NO